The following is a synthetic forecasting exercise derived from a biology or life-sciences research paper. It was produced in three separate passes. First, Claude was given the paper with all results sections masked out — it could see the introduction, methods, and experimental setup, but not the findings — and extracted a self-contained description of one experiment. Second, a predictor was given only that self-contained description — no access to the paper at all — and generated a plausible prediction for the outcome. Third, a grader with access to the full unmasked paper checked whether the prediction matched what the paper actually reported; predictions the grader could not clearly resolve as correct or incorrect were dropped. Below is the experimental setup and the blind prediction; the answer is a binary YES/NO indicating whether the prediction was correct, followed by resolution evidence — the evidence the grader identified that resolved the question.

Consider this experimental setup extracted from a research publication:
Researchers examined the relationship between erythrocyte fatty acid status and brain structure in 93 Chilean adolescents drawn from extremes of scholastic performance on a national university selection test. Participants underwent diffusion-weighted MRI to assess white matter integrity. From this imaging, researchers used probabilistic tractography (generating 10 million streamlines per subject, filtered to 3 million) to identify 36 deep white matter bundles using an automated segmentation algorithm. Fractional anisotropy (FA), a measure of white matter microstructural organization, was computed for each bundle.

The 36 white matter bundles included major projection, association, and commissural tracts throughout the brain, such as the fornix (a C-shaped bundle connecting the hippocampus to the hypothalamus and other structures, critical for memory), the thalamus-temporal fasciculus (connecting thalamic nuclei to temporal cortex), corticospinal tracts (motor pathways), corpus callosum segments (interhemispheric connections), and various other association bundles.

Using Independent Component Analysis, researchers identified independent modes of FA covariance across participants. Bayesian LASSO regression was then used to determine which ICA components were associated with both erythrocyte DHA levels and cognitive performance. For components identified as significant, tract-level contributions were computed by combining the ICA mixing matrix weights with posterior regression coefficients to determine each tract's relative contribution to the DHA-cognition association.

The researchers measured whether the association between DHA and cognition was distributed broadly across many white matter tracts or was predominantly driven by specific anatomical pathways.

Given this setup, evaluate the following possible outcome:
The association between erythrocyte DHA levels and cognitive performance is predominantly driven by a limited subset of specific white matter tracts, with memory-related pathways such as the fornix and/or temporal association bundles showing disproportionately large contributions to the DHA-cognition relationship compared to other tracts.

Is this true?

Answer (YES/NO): YES